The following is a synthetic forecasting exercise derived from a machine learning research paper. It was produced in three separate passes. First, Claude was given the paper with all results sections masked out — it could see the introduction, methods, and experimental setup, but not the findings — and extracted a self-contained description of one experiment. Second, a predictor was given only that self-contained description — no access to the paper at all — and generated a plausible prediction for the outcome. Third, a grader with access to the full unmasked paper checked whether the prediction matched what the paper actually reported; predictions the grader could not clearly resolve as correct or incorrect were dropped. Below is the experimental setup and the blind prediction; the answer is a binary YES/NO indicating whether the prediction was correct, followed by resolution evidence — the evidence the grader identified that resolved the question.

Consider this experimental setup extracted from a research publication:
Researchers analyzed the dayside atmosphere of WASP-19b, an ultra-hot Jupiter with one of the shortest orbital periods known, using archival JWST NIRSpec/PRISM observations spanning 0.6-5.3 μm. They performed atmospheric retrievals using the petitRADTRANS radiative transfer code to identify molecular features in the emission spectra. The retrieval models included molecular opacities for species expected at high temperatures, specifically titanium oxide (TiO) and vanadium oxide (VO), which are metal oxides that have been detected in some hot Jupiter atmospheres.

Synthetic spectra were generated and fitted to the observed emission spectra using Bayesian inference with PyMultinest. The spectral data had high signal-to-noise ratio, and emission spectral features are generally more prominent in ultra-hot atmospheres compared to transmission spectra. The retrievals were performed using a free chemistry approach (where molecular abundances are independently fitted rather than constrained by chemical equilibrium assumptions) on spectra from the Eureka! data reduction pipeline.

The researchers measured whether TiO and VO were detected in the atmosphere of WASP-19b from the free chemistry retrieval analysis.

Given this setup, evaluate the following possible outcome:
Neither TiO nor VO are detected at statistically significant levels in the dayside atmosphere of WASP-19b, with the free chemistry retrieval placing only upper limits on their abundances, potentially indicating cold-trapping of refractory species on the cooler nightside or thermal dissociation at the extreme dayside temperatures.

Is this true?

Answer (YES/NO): YES